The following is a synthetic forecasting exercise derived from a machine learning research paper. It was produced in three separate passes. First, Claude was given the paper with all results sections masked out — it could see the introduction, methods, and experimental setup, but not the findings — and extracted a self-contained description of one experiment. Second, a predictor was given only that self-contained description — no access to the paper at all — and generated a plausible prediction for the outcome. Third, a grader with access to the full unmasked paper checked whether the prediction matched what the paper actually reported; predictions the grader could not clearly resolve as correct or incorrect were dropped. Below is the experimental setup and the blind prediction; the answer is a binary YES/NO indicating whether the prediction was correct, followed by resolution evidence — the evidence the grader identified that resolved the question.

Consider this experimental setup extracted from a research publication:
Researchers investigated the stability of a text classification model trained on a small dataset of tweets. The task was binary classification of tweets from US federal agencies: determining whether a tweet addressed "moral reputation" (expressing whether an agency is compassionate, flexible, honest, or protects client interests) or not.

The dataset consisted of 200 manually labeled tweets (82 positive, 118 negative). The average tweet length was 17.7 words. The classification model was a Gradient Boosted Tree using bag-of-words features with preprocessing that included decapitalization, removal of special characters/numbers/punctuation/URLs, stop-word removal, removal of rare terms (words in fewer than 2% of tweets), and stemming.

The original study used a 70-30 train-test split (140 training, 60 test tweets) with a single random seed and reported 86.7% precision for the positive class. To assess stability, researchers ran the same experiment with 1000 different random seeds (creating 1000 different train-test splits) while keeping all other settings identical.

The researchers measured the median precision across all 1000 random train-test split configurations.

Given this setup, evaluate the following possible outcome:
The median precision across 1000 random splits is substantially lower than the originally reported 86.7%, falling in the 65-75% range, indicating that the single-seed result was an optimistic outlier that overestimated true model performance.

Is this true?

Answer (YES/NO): YES